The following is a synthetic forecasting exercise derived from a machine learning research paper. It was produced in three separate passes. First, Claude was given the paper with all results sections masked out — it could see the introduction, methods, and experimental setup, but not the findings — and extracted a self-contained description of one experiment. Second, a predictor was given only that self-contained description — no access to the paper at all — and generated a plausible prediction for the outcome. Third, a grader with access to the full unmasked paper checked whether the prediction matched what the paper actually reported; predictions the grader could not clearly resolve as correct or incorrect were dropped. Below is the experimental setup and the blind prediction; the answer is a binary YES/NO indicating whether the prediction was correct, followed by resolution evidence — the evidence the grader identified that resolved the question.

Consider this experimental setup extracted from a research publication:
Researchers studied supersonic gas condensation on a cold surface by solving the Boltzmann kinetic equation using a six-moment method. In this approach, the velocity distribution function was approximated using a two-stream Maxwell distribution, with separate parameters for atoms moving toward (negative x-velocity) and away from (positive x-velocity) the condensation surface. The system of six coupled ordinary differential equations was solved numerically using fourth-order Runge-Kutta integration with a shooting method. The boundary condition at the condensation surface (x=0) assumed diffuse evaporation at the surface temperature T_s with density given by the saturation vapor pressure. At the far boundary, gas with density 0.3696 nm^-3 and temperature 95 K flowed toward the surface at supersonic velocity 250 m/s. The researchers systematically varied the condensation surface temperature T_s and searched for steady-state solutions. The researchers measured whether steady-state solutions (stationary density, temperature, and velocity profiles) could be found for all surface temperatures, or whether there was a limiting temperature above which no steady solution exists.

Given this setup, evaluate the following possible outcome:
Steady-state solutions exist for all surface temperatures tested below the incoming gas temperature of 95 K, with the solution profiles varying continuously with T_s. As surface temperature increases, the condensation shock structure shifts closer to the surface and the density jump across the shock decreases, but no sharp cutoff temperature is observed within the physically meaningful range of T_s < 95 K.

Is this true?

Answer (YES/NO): NO